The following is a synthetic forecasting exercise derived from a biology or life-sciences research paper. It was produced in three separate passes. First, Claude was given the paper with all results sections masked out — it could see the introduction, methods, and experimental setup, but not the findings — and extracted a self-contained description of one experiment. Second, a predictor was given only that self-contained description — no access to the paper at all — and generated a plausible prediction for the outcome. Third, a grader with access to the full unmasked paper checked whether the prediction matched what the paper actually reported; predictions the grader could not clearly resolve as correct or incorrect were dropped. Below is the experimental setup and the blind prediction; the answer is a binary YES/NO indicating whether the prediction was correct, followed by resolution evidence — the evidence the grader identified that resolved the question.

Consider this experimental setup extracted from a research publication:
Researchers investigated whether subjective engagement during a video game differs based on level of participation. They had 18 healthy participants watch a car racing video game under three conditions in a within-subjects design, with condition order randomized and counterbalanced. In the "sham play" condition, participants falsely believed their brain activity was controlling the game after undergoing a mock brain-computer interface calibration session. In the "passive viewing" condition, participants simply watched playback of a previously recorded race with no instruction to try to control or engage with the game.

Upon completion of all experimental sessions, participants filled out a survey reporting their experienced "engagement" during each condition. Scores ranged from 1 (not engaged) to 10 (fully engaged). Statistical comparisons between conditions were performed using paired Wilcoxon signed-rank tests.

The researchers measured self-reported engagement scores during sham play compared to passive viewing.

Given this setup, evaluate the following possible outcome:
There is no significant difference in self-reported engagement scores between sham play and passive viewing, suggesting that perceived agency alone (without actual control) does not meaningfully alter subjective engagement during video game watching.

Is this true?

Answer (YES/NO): NO